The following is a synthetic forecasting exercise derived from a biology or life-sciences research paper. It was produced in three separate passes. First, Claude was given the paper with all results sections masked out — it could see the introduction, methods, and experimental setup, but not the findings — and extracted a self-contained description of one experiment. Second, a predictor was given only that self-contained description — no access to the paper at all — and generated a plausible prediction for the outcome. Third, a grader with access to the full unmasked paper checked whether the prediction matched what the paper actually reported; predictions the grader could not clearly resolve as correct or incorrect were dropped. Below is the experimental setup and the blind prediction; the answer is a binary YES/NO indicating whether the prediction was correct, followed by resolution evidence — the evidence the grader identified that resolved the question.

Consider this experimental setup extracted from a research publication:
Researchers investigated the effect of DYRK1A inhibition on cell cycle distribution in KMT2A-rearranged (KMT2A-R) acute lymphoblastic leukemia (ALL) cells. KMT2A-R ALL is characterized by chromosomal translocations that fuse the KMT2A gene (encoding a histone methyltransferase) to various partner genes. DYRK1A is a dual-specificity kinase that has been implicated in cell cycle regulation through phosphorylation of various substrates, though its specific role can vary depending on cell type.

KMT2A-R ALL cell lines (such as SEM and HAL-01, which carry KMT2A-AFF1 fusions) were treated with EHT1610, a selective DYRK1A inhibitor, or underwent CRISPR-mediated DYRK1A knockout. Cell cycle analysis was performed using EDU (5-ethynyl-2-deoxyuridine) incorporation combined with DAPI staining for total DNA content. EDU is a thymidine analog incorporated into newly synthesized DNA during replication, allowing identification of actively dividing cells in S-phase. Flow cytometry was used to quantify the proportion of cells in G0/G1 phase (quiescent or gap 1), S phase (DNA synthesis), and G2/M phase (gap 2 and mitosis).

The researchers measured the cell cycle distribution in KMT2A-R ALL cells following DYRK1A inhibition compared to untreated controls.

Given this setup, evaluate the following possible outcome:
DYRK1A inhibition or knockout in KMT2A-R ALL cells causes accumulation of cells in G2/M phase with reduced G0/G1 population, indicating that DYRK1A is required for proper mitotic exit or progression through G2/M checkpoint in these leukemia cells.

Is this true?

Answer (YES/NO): NO